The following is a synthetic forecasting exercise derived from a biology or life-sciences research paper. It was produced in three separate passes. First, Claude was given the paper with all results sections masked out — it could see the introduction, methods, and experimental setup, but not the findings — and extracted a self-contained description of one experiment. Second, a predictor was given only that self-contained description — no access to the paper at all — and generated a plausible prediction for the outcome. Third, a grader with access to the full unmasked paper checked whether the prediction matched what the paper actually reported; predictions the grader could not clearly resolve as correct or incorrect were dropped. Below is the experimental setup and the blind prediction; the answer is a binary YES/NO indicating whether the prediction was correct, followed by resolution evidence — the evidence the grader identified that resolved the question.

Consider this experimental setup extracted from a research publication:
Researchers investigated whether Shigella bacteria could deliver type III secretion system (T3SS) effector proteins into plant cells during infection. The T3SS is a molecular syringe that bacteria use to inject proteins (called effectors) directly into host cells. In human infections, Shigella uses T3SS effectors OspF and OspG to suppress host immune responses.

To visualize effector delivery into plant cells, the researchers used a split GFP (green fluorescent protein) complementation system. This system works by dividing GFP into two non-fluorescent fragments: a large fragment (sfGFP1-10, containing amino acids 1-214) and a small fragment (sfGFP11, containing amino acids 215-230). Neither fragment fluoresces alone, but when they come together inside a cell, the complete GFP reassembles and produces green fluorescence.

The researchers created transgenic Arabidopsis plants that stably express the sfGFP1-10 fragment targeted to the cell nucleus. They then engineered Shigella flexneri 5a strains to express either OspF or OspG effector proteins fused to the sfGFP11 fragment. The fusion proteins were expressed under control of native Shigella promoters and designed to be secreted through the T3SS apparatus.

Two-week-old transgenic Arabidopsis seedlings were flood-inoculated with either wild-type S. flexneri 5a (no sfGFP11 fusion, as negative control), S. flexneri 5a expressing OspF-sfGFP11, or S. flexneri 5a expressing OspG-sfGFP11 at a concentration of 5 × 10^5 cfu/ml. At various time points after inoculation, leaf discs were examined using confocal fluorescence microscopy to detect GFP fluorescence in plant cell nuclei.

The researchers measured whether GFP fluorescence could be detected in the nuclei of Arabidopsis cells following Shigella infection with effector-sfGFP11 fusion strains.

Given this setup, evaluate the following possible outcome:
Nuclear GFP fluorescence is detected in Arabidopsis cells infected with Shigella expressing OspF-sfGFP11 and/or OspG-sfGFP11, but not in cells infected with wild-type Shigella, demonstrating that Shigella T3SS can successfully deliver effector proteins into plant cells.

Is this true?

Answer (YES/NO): YES